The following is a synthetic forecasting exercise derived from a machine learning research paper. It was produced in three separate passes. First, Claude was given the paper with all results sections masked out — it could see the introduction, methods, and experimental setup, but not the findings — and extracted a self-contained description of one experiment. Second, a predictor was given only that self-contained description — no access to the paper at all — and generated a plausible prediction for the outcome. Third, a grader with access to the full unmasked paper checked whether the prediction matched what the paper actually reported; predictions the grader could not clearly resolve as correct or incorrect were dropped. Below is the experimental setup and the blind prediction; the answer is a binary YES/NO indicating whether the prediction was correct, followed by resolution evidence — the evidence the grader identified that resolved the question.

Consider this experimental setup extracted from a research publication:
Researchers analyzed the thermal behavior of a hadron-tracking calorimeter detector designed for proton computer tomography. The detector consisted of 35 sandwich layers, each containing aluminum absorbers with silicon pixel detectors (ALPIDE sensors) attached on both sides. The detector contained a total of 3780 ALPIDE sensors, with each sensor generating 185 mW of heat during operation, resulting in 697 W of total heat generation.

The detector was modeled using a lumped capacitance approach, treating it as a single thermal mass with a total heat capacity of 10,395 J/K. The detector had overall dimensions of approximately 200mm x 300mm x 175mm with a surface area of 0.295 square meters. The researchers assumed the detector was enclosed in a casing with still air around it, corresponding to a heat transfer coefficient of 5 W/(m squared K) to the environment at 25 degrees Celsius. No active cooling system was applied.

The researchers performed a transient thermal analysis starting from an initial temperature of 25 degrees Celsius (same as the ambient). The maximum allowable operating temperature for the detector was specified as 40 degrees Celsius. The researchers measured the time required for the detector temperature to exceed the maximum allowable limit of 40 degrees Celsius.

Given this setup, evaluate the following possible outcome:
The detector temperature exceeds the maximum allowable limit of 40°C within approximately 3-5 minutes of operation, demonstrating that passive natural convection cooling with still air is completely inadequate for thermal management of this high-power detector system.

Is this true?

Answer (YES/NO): YES